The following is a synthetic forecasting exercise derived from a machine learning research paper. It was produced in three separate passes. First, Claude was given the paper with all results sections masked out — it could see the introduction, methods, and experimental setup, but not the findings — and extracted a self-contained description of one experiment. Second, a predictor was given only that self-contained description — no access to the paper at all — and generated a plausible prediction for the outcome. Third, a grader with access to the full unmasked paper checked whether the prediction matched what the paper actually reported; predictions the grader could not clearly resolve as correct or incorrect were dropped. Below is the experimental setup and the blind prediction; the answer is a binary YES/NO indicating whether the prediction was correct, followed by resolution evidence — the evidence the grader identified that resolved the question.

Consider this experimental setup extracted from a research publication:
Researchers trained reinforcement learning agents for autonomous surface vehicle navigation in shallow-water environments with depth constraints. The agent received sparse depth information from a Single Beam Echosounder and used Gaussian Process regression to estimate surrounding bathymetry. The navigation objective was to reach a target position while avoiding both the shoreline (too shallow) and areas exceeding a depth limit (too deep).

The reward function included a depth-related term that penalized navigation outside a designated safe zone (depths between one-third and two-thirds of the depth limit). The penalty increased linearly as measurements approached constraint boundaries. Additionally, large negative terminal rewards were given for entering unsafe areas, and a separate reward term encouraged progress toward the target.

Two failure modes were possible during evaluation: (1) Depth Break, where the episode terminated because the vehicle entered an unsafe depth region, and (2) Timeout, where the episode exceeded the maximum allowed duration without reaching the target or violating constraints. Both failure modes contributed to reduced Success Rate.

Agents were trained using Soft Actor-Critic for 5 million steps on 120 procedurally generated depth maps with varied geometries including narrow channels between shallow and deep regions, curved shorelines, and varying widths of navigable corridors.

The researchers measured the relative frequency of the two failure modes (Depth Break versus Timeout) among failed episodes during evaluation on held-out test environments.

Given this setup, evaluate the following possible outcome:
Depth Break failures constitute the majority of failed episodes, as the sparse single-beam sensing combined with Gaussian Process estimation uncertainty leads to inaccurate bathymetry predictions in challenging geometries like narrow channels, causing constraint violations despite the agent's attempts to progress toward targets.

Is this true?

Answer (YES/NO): YES